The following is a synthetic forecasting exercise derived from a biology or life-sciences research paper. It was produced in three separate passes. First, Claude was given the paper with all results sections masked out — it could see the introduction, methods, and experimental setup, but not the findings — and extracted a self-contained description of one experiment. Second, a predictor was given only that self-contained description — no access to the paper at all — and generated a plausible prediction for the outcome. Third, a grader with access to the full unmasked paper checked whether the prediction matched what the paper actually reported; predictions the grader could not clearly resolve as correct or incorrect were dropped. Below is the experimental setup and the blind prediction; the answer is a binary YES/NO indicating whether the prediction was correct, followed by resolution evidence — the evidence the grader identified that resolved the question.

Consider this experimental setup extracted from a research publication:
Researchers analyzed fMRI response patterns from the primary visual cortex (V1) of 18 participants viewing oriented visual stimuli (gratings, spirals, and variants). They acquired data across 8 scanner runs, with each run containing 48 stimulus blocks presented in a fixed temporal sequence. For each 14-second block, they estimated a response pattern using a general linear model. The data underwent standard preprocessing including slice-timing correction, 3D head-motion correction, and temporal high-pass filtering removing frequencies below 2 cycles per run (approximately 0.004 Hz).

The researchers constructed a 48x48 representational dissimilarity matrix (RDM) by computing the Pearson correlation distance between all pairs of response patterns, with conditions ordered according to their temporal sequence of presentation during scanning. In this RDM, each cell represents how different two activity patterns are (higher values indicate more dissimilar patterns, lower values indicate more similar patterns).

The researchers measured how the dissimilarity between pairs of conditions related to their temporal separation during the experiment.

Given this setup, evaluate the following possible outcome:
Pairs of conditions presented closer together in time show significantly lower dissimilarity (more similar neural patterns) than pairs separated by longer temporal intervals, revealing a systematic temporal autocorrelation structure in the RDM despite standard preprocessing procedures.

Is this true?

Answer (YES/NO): YES